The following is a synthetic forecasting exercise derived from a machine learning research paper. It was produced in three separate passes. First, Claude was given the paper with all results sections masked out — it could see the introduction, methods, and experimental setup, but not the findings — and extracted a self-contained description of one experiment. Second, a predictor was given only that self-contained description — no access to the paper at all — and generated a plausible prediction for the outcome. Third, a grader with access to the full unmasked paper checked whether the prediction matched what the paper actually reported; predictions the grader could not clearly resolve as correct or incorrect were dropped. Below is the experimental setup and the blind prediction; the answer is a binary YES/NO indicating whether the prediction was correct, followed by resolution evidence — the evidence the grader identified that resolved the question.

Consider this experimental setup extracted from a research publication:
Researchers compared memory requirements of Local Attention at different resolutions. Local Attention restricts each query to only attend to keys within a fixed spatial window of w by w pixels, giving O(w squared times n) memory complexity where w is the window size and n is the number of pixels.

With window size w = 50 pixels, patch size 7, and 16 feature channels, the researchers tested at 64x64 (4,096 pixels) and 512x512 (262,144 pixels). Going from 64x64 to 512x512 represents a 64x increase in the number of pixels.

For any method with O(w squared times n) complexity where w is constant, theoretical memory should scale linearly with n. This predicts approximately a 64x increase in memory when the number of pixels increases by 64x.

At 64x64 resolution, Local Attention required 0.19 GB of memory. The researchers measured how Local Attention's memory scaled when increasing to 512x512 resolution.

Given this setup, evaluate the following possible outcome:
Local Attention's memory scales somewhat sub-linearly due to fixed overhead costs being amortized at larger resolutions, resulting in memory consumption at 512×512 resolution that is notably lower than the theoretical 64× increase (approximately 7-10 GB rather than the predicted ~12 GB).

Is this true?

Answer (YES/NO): NO